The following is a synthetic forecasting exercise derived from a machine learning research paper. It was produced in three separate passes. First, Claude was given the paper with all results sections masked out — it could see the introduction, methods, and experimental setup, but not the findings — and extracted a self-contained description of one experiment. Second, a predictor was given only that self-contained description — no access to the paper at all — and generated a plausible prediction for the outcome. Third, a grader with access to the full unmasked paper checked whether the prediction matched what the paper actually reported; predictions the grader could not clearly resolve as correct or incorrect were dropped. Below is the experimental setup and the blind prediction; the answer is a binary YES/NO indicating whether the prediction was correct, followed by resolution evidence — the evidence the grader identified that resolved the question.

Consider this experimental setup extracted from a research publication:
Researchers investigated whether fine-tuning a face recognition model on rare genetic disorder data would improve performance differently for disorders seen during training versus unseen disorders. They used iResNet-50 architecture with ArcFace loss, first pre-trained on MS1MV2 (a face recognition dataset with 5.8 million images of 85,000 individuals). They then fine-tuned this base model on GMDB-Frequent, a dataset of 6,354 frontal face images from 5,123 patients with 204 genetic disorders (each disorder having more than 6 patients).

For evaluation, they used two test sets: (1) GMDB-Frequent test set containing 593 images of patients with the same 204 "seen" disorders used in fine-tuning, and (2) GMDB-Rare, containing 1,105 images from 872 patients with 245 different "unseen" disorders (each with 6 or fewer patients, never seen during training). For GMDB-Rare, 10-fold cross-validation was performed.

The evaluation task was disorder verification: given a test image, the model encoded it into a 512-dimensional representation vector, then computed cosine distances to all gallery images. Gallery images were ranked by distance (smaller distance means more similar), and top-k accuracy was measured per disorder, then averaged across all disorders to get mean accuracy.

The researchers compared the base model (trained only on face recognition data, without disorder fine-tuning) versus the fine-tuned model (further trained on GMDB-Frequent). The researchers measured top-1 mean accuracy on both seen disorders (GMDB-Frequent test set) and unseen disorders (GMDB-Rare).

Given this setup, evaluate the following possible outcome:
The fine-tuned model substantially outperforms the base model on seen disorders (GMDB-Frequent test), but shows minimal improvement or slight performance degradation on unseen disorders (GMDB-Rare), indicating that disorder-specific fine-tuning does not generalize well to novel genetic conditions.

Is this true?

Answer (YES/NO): NO